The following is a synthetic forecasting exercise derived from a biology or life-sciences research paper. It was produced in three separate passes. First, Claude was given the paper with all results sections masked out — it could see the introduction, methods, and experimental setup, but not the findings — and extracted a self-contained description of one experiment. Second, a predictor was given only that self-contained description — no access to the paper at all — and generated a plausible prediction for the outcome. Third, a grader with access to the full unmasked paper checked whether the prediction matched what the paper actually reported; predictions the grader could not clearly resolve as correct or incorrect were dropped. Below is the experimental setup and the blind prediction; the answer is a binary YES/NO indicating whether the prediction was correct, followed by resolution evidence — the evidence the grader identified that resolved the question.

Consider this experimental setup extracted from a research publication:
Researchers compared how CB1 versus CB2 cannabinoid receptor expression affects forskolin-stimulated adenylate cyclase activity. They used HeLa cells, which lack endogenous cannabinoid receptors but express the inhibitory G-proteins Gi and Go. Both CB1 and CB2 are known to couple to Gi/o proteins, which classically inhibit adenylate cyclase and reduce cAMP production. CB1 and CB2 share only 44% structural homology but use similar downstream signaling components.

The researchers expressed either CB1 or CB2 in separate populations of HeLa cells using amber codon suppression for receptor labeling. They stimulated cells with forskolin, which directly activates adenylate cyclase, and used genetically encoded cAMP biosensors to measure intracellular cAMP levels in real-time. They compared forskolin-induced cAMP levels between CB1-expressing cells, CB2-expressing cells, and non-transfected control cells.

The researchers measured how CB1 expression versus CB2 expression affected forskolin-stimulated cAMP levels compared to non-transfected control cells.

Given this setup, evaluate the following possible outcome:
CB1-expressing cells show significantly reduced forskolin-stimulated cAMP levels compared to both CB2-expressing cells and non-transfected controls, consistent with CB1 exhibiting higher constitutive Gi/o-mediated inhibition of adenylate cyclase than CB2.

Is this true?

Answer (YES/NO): NO